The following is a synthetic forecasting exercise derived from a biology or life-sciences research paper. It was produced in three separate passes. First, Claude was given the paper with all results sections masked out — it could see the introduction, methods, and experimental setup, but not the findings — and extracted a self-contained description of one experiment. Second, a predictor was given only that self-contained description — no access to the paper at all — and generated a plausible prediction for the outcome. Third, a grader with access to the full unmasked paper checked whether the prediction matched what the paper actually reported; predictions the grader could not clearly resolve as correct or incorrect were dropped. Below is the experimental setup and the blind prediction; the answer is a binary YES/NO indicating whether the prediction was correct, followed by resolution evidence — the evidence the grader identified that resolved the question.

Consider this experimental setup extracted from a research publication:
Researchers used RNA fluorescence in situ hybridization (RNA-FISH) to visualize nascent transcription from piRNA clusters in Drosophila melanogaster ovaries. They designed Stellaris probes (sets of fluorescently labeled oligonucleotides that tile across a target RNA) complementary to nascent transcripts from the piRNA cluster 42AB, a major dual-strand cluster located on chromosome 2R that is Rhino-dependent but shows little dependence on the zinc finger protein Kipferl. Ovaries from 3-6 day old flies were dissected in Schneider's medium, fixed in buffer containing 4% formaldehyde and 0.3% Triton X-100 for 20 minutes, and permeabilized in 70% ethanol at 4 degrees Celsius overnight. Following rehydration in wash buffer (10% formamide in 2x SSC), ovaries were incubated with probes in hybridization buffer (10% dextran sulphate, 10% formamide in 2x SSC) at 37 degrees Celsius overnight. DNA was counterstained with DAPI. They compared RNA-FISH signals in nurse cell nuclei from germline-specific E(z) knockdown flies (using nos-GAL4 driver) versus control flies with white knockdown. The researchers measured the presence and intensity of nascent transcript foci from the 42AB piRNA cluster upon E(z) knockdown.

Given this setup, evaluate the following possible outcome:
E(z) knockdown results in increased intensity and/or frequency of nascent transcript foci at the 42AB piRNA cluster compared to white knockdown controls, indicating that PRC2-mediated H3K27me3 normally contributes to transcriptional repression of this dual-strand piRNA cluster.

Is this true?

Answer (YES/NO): NO